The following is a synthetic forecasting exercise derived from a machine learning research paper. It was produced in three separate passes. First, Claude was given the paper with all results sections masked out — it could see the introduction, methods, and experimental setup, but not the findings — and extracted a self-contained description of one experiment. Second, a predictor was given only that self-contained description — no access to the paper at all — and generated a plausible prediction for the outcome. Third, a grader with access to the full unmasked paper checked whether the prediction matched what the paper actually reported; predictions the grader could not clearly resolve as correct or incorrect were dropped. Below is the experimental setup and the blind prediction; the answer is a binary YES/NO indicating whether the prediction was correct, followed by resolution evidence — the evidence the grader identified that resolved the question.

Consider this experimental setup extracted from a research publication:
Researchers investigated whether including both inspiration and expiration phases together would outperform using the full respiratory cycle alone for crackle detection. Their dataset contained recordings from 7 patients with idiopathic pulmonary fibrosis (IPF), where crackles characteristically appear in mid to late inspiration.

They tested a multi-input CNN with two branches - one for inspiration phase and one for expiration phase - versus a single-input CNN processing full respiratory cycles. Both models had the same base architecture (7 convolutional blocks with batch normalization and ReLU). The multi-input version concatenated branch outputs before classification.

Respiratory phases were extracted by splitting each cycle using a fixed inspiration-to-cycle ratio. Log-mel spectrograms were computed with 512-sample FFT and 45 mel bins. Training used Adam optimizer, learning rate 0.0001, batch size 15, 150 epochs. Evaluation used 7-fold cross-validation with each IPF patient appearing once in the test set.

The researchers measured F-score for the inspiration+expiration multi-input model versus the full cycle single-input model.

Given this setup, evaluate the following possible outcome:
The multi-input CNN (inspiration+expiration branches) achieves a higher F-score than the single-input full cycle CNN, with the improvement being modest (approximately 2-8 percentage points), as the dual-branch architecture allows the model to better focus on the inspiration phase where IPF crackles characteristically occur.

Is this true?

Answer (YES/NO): YES